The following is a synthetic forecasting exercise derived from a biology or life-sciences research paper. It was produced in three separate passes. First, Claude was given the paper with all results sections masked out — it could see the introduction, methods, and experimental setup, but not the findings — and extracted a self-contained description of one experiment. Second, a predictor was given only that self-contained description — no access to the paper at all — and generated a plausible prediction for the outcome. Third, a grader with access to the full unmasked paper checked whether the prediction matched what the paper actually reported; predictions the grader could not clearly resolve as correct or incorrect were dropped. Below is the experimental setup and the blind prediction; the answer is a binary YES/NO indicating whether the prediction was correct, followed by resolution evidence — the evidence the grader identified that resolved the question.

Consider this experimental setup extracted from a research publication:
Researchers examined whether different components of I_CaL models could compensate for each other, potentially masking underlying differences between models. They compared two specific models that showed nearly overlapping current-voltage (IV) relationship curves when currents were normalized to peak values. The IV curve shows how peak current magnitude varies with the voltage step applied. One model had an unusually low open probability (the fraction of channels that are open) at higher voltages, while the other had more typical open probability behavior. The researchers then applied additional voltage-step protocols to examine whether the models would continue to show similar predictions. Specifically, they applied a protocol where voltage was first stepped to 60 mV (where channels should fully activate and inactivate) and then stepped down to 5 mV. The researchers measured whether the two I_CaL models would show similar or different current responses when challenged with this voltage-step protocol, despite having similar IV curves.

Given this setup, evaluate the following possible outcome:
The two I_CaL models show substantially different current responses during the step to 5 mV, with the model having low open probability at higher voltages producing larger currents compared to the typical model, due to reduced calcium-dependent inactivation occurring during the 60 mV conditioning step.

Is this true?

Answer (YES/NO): NO